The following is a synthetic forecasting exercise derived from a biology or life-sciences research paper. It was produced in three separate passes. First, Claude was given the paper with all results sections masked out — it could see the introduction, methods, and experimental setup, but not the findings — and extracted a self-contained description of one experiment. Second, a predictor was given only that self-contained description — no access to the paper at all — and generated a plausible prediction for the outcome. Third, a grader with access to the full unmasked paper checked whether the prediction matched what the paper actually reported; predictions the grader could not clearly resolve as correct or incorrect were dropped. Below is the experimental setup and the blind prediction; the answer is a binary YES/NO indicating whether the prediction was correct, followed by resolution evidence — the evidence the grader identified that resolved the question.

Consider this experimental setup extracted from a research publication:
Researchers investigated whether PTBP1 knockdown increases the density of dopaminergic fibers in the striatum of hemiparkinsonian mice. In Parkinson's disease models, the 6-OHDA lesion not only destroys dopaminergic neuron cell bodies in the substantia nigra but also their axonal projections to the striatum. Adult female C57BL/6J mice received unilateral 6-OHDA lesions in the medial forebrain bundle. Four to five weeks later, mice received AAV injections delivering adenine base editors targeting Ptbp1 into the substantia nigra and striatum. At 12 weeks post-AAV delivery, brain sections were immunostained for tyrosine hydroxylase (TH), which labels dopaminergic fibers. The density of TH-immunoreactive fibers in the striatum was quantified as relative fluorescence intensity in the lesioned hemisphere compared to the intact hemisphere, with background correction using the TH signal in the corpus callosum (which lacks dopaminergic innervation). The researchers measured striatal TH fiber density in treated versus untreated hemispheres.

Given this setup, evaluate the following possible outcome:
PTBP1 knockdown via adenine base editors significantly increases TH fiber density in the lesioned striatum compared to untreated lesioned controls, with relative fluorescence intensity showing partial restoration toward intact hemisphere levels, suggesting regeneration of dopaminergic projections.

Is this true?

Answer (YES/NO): NO